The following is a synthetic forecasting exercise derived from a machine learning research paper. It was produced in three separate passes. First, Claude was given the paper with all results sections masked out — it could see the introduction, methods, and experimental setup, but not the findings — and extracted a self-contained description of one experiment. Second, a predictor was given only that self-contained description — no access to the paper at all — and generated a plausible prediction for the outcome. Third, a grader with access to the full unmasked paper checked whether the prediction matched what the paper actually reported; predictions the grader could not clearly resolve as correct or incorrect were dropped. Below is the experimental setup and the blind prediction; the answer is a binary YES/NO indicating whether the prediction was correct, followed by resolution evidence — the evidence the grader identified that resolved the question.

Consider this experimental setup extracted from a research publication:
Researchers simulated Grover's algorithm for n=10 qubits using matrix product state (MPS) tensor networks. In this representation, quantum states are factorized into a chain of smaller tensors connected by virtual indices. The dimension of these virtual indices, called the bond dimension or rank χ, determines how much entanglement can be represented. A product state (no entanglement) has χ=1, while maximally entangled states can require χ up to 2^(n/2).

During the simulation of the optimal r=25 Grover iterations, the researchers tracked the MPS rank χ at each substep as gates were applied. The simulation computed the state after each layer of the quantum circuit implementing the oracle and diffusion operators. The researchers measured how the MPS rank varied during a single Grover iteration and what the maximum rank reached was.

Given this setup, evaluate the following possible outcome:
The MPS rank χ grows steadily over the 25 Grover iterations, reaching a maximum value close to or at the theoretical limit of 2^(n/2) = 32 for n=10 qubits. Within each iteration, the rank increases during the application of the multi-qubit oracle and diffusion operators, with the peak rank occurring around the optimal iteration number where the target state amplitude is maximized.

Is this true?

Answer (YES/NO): NO